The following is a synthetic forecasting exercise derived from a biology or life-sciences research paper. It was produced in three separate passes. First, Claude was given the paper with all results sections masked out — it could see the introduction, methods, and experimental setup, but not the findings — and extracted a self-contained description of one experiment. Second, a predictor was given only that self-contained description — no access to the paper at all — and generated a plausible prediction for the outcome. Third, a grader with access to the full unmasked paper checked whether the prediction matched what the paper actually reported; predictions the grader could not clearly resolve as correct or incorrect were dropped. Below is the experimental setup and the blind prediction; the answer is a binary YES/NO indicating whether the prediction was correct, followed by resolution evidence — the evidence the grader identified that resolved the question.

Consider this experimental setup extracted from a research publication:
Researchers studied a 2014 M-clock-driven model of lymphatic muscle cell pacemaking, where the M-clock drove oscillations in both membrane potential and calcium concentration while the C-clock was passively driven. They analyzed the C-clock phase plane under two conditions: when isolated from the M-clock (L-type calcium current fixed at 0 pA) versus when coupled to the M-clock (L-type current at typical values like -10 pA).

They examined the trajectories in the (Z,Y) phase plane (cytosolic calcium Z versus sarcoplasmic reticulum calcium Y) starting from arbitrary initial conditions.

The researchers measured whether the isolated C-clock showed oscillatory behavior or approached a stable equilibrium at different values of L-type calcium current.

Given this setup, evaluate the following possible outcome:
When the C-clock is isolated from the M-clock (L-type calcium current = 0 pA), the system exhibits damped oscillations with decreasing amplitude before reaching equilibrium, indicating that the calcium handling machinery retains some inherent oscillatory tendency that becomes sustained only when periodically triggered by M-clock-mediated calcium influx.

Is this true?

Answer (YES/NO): NO